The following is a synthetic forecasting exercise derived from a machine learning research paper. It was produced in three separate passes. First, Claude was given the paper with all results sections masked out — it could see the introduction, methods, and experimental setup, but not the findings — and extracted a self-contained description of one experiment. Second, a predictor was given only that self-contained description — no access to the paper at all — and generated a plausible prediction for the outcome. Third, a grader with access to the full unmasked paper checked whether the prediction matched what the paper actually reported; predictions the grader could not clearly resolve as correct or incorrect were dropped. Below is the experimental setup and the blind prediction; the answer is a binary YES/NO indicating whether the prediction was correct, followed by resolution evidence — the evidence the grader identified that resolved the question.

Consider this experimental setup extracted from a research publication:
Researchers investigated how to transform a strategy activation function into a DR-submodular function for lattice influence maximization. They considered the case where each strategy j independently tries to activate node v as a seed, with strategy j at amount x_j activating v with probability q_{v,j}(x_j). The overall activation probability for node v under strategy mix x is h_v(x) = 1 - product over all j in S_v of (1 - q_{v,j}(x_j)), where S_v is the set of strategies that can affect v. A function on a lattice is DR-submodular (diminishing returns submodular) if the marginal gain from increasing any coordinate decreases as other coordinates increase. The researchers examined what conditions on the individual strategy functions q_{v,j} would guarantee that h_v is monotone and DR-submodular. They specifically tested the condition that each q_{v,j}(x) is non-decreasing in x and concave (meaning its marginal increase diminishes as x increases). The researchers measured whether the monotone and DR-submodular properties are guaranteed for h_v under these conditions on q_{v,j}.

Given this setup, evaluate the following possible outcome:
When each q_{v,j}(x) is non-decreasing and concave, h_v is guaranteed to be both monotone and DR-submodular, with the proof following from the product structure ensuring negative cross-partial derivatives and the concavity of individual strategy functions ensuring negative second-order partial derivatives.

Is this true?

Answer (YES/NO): NO